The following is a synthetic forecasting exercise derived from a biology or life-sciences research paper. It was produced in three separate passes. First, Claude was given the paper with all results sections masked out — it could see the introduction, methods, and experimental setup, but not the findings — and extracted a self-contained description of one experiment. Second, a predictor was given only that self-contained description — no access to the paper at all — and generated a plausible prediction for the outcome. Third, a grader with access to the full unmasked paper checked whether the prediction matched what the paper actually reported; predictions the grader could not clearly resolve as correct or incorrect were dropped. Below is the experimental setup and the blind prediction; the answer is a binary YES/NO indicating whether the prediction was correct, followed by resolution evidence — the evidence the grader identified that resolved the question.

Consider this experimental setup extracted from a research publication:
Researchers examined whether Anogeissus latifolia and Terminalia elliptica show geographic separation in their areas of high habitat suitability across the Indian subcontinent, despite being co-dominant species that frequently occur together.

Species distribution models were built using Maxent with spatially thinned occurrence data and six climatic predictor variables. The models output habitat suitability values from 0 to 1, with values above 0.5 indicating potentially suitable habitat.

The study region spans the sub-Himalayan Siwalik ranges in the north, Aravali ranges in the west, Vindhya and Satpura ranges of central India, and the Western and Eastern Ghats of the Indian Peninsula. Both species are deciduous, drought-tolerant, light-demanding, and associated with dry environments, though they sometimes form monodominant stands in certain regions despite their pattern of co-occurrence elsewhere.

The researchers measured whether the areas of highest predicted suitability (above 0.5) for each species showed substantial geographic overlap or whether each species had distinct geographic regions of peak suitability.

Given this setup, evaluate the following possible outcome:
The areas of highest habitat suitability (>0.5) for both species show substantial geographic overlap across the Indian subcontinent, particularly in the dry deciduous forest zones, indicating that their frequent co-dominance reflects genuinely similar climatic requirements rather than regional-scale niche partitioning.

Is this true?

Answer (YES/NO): YES